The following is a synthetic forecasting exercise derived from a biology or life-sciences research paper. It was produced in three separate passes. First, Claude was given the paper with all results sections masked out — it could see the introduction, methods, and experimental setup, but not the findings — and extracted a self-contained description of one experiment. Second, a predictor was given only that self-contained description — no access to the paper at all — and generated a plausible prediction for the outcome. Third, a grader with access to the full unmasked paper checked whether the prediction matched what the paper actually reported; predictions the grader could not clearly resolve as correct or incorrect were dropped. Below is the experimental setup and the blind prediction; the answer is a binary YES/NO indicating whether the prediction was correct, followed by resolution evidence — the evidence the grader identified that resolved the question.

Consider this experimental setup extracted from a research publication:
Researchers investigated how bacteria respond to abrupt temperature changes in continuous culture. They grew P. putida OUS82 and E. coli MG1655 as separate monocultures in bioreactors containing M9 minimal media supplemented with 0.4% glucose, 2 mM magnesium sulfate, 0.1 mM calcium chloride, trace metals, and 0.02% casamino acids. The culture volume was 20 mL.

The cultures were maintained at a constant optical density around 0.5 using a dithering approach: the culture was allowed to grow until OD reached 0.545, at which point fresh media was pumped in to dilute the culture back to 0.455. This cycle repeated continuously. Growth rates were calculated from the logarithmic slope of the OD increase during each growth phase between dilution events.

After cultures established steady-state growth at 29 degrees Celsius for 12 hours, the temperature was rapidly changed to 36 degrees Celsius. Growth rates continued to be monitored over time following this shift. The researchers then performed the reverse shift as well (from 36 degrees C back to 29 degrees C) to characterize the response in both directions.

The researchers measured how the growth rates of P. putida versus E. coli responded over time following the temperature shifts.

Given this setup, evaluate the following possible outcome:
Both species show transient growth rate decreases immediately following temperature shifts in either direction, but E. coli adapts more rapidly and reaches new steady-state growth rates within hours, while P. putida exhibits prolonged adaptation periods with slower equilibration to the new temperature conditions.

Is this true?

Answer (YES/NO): NO